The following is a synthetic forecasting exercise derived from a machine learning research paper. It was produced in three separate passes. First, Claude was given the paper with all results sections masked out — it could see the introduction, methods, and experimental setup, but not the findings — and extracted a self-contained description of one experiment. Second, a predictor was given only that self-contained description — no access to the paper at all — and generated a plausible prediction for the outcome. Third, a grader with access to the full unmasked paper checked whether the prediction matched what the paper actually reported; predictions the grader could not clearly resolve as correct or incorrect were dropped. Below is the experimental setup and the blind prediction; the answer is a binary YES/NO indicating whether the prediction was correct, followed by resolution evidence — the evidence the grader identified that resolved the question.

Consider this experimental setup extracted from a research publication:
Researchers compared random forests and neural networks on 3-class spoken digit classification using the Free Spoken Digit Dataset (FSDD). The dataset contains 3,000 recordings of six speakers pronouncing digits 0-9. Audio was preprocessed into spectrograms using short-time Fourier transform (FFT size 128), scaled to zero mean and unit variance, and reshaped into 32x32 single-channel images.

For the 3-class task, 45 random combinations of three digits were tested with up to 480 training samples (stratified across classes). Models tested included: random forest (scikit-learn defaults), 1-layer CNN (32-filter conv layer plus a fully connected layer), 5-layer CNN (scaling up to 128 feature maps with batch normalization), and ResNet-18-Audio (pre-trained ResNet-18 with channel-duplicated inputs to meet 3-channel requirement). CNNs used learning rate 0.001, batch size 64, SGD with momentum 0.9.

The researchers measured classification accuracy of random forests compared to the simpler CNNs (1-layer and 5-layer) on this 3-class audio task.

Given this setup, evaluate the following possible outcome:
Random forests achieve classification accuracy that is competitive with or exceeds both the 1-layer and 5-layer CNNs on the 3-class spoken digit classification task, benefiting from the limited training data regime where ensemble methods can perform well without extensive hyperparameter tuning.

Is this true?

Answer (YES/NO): YES